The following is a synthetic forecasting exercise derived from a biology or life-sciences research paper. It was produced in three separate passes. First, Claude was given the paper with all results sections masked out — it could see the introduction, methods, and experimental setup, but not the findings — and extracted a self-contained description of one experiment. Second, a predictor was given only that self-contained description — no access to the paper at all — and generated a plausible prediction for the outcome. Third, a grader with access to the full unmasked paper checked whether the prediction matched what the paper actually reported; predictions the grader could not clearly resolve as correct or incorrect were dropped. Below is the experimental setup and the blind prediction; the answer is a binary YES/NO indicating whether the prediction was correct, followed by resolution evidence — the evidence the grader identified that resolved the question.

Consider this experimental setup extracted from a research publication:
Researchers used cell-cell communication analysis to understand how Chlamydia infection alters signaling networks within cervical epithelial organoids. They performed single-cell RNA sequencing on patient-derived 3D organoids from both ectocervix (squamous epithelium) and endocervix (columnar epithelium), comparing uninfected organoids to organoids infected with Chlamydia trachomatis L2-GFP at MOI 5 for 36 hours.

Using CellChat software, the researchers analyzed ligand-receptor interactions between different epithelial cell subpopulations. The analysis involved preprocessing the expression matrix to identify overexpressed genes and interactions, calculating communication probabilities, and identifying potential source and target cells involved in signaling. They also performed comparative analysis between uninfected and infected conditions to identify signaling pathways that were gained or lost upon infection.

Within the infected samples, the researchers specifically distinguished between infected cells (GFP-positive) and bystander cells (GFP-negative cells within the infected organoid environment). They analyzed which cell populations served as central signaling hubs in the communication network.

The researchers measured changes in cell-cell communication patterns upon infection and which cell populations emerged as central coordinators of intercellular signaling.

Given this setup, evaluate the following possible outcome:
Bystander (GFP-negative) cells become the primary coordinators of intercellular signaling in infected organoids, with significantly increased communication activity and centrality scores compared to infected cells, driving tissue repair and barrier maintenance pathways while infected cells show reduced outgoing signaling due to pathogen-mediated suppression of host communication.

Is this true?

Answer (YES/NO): NO